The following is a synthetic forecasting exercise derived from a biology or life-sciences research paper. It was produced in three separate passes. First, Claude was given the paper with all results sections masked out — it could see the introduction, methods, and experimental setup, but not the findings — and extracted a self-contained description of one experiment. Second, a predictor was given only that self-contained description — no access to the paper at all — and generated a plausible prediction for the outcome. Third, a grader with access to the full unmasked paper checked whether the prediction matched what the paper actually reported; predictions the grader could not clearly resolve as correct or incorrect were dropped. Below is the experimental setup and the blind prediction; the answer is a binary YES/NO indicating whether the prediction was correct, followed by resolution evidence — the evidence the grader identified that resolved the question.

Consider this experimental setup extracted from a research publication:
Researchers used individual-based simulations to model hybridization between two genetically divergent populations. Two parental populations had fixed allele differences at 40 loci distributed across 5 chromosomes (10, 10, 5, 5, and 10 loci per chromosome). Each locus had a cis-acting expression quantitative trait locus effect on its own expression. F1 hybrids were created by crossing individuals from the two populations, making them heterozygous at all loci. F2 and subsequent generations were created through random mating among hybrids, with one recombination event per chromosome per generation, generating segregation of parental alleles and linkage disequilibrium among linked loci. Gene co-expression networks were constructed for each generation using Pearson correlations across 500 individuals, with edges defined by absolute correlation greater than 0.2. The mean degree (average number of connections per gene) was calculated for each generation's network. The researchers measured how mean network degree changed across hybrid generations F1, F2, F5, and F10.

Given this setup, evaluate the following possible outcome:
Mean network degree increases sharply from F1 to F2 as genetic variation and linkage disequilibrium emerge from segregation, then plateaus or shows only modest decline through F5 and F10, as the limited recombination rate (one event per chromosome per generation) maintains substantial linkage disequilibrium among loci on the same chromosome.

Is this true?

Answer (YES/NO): NO